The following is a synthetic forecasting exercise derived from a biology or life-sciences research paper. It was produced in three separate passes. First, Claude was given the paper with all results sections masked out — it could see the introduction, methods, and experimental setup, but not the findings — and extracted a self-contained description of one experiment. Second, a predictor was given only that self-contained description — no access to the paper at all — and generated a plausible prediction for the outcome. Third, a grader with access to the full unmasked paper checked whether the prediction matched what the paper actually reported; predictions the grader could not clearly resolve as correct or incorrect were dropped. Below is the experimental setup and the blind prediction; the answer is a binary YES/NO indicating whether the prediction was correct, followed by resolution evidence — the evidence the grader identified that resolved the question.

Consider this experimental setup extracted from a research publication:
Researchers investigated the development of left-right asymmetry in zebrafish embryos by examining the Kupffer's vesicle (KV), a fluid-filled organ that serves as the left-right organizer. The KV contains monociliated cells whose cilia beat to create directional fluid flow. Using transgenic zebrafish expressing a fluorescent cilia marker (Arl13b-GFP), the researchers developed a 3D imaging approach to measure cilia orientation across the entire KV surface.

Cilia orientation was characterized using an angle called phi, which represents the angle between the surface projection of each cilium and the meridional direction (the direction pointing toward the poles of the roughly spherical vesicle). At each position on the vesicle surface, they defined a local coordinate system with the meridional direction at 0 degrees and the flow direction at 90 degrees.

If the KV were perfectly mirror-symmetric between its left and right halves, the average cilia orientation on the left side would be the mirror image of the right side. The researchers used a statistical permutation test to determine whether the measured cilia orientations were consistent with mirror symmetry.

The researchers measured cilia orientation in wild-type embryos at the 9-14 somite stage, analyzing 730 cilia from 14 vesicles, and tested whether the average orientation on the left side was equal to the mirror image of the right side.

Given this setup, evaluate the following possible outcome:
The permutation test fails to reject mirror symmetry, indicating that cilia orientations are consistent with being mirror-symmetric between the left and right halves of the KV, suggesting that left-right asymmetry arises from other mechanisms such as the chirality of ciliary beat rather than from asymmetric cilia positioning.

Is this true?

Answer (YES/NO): NO